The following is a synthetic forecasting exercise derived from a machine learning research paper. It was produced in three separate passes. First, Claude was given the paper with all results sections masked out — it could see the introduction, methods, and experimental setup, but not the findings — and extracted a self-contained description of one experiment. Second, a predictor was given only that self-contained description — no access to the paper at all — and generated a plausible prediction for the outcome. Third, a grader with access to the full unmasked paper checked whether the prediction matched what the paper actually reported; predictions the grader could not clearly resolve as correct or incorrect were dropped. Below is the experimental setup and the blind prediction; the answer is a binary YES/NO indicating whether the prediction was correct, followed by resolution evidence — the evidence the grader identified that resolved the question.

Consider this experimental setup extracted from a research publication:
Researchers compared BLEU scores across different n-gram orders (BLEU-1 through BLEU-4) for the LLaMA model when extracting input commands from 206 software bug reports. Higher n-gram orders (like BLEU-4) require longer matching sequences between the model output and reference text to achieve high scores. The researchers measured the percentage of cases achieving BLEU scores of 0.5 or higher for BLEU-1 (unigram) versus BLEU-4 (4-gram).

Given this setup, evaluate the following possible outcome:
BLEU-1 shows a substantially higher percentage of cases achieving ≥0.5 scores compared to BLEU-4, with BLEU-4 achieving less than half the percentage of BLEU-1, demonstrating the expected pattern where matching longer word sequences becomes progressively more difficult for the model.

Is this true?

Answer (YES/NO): NO